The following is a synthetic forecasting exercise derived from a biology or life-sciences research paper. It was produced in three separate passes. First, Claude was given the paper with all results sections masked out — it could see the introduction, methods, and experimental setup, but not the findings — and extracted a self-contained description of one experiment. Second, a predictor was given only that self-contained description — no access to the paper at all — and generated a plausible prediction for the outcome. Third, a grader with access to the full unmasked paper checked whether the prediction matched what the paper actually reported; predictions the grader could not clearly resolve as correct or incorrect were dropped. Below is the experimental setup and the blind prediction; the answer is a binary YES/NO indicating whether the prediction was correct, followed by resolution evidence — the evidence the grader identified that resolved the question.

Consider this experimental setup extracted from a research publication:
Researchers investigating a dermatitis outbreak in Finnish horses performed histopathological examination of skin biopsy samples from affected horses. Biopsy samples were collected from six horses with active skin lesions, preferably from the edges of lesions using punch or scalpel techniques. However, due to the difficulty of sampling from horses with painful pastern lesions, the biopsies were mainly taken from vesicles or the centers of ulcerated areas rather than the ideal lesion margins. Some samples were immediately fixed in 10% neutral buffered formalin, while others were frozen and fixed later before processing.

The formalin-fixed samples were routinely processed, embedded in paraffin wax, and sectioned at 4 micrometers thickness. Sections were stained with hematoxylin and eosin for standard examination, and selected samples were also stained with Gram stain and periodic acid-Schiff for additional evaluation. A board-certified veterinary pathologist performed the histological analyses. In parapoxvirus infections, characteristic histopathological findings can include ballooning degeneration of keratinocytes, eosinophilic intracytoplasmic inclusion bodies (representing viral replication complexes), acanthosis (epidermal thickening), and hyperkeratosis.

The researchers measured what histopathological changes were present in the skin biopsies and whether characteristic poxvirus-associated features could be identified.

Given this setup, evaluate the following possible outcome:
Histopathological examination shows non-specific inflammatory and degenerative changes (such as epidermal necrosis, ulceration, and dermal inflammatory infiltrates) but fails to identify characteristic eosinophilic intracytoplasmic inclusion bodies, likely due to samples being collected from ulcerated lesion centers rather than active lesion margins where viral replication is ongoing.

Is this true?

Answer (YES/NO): YES